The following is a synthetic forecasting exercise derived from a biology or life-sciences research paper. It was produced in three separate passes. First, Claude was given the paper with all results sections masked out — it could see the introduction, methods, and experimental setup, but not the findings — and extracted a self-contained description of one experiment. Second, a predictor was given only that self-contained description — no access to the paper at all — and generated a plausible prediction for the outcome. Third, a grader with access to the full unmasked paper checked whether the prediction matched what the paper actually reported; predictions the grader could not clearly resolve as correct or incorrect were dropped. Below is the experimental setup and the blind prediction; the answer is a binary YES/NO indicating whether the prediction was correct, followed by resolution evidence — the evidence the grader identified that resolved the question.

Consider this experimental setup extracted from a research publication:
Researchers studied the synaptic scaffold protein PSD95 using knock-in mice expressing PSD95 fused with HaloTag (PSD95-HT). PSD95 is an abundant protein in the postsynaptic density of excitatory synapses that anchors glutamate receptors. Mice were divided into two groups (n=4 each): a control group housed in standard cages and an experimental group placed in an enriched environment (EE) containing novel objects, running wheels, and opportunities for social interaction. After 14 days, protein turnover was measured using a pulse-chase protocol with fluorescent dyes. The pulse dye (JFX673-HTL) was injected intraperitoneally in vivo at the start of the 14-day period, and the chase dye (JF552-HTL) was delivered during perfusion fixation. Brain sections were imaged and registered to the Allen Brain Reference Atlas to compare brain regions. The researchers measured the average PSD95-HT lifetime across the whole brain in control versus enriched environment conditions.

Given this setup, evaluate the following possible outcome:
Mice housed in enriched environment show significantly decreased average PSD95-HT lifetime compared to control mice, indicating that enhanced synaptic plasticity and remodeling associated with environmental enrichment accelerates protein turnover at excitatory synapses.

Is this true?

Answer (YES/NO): YES